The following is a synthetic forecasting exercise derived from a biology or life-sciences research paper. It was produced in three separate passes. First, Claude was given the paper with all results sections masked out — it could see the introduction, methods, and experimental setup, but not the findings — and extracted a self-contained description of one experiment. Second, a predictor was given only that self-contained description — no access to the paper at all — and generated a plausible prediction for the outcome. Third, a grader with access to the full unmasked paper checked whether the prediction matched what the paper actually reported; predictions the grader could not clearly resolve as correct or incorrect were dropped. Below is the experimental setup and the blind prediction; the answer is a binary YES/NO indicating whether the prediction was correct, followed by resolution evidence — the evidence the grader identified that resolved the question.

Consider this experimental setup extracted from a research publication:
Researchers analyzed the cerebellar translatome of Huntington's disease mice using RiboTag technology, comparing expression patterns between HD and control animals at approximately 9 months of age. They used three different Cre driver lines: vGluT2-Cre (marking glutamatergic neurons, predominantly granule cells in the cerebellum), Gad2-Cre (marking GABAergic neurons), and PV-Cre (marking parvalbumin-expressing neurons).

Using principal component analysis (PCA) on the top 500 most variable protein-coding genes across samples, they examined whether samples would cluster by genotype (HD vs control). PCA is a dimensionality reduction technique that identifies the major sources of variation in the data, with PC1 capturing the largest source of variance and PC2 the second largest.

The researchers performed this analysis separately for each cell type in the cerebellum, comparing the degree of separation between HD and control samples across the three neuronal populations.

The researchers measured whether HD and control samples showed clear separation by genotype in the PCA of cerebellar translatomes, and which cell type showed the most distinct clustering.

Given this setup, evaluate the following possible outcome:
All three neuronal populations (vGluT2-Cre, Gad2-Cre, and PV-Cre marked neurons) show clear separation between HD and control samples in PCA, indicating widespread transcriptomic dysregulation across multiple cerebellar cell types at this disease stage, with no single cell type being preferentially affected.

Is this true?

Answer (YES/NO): NO